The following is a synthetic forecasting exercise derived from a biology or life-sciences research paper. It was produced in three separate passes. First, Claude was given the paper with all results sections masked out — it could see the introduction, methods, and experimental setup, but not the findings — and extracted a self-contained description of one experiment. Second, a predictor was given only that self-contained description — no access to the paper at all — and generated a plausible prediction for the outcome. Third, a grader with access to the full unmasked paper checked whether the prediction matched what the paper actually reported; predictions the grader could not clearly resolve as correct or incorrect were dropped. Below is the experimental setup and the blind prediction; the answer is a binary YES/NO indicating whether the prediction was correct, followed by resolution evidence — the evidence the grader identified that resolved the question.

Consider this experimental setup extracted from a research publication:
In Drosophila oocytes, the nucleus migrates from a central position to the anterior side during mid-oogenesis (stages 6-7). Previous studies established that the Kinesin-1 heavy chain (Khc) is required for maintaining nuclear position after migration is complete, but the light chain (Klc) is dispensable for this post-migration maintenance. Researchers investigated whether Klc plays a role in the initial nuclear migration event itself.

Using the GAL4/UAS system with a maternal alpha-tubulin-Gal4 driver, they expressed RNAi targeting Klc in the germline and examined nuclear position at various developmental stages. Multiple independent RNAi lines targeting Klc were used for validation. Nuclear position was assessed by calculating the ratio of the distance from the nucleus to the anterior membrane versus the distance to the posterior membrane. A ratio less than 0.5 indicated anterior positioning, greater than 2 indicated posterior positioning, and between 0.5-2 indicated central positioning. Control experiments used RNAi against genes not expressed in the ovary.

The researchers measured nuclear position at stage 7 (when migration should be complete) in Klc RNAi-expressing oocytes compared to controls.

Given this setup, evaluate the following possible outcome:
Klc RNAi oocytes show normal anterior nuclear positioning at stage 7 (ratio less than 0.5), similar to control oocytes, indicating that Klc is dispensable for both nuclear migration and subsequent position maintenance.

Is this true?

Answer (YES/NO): NO